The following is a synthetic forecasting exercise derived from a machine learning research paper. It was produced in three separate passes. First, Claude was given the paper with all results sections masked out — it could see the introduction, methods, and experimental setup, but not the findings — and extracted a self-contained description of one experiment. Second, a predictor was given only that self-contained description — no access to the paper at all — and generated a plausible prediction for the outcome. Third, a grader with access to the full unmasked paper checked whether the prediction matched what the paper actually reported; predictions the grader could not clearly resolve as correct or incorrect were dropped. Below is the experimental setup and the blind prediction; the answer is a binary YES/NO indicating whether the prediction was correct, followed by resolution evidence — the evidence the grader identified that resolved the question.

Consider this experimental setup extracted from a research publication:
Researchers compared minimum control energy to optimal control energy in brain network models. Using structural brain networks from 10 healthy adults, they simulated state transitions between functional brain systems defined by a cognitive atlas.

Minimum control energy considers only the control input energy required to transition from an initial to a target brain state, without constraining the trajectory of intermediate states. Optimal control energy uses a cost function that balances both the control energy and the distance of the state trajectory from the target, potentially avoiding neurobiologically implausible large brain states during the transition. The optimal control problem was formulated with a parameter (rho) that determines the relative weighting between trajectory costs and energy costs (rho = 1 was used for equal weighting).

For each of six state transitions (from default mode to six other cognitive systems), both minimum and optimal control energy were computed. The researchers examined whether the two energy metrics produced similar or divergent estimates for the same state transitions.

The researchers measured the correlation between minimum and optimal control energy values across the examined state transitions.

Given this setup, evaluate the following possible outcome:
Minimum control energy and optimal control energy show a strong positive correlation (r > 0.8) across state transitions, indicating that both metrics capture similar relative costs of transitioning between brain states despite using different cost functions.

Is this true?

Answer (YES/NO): YES